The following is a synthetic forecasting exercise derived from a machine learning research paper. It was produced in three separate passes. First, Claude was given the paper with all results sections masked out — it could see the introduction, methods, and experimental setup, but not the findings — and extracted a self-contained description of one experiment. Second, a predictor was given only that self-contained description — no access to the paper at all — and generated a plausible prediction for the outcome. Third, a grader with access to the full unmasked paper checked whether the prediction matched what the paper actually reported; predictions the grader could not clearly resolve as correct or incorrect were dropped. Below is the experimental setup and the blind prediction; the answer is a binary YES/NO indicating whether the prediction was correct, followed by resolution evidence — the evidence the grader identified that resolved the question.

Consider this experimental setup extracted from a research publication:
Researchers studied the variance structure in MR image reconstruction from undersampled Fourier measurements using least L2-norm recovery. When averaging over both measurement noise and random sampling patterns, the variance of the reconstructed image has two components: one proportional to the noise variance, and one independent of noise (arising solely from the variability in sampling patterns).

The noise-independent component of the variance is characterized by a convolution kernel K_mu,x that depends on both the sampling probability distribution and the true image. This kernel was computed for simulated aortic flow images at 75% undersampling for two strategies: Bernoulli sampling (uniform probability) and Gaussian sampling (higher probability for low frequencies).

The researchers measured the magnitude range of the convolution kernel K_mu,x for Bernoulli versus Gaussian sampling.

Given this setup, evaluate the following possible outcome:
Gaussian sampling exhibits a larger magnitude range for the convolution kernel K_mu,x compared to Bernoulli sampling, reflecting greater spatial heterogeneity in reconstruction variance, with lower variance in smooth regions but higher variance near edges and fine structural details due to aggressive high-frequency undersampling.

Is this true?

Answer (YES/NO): NO